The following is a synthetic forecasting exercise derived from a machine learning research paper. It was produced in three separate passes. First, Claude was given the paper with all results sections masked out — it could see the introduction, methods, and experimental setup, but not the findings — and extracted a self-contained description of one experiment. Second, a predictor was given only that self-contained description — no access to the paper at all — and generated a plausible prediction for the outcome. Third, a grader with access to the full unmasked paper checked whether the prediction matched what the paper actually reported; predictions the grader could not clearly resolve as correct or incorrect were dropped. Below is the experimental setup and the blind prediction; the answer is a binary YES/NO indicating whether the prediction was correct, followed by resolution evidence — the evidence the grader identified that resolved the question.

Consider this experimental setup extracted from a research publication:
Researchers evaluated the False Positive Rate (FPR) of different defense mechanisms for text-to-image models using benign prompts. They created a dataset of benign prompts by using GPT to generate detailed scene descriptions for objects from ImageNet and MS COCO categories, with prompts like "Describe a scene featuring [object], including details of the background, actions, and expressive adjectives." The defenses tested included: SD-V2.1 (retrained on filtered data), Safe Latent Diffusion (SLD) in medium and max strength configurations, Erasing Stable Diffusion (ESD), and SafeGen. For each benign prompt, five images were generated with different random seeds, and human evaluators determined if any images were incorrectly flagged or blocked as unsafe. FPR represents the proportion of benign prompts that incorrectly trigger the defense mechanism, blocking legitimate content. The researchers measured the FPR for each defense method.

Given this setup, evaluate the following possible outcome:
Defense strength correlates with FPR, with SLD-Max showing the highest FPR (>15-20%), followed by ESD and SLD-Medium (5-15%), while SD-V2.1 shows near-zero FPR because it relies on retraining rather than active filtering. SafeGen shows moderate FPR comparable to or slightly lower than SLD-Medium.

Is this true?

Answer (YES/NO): NO